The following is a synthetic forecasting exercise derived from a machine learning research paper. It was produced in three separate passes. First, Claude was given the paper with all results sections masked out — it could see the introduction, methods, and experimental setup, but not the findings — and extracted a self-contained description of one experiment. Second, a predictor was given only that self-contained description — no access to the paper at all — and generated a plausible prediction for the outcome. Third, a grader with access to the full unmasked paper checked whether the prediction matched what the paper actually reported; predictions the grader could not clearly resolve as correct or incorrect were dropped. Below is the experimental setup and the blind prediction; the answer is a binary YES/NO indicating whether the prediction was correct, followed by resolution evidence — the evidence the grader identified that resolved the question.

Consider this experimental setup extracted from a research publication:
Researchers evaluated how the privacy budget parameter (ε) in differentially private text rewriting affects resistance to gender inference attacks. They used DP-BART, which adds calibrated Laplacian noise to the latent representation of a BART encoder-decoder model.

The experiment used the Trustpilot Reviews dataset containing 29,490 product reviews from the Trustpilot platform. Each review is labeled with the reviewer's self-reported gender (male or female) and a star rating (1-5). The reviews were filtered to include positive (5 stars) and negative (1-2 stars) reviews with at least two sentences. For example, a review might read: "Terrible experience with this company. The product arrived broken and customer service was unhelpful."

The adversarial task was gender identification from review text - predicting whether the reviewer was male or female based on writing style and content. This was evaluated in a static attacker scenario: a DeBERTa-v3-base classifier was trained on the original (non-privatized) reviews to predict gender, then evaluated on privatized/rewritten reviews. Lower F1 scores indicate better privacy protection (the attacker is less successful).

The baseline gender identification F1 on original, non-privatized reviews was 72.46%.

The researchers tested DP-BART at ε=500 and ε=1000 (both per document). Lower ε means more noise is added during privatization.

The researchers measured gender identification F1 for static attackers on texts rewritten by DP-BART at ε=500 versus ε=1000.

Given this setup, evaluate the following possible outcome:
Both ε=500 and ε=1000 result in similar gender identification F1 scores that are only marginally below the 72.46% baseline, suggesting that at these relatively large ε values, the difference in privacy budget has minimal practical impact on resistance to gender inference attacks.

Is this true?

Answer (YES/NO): NO